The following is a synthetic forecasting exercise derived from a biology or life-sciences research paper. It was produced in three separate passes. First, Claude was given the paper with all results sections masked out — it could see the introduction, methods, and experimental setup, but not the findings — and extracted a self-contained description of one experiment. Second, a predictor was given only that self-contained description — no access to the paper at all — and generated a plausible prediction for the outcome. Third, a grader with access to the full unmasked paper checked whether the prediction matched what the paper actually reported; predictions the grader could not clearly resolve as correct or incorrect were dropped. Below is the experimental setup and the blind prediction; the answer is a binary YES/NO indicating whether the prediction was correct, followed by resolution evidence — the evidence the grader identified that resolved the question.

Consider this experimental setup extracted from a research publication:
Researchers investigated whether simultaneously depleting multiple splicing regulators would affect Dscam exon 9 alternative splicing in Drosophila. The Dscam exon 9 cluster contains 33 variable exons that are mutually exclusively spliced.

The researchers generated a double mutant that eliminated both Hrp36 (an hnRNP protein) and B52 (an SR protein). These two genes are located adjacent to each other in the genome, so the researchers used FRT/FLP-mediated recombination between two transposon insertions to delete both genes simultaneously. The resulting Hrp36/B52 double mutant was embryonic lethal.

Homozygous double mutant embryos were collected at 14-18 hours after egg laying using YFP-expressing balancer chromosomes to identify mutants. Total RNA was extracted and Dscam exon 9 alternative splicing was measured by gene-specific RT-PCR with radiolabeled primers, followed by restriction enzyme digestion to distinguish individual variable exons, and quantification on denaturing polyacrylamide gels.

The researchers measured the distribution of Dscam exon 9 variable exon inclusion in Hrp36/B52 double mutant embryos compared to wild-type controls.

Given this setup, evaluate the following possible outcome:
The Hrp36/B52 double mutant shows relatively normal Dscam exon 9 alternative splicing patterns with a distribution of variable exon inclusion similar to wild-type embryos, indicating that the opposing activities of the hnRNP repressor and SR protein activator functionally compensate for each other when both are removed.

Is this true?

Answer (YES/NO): NO